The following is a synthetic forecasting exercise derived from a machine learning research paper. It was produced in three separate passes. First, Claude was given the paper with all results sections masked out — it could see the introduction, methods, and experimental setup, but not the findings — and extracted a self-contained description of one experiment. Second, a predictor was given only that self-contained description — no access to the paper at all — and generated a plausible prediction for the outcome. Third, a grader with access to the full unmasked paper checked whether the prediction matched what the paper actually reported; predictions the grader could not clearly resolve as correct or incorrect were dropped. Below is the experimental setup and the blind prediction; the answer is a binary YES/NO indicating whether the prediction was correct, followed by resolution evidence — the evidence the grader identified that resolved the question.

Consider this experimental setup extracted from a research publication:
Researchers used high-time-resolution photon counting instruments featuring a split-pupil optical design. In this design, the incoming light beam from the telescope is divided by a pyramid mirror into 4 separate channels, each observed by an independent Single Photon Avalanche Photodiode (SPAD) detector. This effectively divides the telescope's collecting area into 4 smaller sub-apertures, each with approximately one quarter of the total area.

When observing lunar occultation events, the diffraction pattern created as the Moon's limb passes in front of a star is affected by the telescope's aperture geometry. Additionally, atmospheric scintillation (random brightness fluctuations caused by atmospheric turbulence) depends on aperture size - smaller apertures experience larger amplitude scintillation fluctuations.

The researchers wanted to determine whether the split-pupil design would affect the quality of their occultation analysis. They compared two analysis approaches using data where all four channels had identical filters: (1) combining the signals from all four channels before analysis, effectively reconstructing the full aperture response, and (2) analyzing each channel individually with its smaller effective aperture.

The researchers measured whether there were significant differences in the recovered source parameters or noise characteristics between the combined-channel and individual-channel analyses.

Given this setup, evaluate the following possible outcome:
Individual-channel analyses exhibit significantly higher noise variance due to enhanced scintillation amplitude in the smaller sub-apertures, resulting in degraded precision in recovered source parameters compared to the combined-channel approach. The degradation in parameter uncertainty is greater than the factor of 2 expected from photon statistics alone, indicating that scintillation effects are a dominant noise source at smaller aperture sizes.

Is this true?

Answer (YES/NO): NO